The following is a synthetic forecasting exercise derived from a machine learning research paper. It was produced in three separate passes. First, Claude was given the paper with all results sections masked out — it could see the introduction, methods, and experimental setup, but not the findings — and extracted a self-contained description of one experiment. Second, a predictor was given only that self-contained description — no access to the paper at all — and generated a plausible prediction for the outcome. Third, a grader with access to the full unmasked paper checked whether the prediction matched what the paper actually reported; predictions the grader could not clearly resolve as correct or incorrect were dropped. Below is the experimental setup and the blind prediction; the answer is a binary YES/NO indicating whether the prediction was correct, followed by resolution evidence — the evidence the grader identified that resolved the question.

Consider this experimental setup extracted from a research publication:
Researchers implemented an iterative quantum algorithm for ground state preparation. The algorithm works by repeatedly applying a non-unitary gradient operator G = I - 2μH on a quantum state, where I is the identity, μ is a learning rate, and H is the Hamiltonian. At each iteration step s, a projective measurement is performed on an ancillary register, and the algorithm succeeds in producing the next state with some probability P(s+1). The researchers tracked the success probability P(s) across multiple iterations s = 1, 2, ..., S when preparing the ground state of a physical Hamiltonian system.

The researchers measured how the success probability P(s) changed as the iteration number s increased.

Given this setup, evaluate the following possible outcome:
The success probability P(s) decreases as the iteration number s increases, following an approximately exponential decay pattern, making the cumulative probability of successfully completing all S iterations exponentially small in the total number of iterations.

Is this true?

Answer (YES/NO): NO